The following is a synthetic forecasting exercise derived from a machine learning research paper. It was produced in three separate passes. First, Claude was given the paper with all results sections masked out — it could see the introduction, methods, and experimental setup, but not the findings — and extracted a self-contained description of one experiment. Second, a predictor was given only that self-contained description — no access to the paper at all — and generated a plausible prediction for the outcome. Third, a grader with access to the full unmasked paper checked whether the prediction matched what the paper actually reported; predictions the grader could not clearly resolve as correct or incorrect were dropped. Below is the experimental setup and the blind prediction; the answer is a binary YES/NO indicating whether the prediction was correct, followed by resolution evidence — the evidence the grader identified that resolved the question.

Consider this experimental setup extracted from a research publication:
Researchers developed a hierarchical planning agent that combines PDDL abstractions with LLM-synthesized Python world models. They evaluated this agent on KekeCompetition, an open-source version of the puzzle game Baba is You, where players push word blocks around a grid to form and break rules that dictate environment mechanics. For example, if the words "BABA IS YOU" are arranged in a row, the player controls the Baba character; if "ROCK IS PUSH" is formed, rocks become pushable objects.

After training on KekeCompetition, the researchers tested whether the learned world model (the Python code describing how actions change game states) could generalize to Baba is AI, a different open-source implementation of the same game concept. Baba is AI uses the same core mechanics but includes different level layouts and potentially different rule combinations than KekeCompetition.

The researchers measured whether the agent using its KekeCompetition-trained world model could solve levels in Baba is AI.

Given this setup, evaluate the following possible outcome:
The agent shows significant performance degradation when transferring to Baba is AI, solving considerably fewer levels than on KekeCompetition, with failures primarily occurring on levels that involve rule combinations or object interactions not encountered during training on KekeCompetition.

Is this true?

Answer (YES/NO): NO